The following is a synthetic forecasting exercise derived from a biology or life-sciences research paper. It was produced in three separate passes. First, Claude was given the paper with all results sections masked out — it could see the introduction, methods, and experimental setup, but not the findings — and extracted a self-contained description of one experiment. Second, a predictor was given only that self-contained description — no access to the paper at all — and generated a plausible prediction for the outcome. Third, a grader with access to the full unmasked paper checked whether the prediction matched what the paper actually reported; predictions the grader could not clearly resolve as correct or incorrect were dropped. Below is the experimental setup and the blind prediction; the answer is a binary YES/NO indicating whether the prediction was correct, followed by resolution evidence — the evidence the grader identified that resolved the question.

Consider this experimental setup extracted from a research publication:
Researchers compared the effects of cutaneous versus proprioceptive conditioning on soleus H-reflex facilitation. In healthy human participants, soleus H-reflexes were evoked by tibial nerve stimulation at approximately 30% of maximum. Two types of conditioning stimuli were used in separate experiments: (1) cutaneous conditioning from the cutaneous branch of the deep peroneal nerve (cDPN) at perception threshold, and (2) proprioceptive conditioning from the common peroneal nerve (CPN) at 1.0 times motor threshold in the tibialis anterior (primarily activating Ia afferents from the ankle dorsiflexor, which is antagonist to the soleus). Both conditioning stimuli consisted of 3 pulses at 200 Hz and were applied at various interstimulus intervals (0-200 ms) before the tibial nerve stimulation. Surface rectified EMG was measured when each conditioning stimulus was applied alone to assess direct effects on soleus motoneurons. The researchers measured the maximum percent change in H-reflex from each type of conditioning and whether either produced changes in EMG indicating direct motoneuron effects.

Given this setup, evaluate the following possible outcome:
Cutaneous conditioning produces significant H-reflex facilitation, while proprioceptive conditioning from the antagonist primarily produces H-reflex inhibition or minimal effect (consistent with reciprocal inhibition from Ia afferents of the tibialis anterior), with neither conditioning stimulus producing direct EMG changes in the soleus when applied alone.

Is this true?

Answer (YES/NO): NO